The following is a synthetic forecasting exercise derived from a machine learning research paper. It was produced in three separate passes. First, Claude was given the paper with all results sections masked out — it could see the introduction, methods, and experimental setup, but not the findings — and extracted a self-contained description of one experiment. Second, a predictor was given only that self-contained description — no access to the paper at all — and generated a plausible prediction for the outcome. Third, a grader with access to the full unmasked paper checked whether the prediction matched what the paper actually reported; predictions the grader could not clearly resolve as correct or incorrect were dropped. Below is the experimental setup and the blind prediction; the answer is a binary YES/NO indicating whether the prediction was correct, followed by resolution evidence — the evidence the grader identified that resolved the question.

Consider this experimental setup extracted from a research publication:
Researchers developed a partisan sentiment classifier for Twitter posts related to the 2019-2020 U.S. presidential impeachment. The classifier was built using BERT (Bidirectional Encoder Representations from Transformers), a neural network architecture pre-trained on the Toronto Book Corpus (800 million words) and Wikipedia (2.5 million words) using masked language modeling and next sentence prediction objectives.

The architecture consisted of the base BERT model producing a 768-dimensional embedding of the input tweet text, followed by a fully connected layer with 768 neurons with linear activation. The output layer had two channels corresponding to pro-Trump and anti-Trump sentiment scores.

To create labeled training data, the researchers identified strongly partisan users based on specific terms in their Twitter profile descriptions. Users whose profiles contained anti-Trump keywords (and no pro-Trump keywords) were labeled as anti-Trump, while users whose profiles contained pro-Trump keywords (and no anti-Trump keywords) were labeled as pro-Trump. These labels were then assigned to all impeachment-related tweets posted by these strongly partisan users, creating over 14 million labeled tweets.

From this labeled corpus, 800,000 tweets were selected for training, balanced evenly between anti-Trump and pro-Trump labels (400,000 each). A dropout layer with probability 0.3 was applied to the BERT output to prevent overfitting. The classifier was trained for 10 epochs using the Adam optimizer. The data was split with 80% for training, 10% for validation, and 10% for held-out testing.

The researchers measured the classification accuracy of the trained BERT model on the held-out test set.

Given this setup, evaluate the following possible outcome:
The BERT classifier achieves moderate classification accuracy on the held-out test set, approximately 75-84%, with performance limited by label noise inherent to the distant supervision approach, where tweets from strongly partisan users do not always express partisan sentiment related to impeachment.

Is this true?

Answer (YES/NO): NO